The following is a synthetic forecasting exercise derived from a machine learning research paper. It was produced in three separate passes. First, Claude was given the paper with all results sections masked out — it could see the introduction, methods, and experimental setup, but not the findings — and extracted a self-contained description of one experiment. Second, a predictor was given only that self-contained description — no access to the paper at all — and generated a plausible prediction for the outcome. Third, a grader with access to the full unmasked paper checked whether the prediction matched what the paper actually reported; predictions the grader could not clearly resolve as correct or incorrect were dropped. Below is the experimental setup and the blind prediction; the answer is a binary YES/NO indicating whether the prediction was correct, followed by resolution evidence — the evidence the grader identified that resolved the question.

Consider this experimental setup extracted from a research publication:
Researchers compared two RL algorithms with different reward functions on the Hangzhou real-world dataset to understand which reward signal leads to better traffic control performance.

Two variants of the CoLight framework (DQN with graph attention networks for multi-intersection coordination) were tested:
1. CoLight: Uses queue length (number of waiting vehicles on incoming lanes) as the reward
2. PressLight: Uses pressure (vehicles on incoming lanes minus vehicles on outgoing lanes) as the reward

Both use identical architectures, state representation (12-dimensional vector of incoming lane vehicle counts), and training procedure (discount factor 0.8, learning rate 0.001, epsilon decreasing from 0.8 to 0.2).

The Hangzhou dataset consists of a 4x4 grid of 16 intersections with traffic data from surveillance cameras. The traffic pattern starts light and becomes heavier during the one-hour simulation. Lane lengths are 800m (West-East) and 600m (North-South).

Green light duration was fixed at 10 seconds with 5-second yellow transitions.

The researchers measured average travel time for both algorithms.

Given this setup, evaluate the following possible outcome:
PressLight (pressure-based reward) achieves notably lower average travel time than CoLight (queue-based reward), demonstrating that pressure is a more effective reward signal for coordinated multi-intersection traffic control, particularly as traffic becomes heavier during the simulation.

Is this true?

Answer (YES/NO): NO